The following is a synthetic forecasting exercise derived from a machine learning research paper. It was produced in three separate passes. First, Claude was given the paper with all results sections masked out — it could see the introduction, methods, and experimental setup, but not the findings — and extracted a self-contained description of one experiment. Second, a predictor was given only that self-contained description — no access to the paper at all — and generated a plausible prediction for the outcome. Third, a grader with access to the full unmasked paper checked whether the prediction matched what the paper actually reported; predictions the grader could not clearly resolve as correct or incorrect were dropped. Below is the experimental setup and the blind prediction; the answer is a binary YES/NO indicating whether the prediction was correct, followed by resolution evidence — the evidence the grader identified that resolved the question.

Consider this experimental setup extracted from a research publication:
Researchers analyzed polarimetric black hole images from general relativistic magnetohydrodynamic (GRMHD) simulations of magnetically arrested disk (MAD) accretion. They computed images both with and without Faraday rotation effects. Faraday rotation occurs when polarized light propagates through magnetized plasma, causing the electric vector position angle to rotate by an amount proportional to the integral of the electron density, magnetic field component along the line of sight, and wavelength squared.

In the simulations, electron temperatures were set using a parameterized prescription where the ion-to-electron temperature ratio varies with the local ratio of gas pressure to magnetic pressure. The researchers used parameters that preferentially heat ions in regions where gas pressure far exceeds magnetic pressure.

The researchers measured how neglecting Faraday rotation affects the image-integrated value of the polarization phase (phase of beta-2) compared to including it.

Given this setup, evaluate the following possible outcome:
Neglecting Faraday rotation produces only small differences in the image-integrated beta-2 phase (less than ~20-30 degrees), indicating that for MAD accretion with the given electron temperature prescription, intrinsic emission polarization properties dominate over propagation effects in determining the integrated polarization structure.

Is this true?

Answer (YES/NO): YES